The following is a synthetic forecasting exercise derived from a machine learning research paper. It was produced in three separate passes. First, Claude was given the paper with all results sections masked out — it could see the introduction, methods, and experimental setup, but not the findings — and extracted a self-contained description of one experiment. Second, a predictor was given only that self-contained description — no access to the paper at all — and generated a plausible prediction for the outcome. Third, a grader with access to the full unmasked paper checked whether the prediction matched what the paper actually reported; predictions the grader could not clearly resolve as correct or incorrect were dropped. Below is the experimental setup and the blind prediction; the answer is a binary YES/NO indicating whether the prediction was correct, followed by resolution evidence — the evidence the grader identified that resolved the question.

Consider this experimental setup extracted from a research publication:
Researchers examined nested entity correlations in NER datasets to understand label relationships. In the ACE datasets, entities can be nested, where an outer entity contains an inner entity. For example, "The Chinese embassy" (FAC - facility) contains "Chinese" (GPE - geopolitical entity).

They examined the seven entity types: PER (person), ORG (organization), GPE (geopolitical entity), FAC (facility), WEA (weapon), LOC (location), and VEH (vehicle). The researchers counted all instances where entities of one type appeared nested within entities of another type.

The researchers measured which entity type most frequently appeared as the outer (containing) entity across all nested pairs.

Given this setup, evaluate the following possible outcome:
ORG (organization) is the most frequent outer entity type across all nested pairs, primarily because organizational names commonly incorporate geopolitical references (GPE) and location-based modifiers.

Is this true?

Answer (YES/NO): NO